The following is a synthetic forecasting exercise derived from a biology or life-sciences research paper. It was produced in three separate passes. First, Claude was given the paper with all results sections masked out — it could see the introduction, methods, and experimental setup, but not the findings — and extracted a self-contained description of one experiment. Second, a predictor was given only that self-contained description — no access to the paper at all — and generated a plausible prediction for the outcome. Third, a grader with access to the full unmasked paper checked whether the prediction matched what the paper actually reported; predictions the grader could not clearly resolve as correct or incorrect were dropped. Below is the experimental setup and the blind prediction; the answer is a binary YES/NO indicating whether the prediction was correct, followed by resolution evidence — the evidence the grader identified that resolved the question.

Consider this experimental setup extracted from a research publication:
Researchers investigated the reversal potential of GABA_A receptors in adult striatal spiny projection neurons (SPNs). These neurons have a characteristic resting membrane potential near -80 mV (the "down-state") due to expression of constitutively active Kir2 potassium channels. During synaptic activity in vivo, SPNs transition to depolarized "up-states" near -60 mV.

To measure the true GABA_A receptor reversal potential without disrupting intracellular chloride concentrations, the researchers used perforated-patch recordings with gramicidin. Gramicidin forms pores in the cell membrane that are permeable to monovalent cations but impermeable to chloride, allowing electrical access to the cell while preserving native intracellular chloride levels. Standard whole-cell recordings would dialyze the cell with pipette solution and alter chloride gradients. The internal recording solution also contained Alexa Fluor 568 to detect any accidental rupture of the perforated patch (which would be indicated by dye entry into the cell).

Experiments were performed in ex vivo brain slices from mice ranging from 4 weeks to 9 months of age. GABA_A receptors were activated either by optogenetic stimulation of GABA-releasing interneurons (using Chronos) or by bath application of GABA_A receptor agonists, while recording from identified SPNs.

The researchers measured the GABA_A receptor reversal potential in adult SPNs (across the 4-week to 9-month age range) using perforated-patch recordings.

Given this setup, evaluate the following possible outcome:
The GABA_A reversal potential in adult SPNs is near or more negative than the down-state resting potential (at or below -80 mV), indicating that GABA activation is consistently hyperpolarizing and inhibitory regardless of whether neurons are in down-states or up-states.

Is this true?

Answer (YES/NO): NO